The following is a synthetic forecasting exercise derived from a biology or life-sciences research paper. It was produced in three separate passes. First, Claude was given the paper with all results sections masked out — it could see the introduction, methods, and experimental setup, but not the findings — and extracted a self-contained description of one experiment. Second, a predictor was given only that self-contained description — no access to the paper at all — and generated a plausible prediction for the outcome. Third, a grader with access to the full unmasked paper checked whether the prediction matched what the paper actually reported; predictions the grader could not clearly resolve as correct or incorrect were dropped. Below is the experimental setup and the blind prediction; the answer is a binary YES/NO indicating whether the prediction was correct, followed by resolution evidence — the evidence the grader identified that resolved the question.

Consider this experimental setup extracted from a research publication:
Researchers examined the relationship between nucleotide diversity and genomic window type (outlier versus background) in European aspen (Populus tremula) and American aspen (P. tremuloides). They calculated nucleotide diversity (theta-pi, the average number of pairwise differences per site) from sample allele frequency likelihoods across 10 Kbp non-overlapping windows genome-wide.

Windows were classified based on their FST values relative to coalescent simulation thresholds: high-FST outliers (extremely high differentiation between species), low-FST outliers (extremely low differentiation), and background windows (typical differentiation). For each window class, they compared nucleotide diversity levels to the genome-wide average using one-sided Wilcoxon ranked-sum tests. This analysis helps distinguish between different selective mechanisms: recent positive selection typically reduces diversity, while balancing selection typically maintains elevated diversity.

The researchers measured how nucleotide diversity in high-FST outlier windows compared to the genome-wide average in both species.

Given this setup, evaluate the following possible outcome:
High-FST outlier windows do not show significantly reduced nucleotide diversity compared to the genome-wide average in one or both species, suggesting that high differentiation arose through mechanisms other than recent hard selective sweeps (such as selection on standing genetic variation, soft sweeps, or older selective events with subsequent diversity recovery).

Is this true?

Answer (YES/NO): NO